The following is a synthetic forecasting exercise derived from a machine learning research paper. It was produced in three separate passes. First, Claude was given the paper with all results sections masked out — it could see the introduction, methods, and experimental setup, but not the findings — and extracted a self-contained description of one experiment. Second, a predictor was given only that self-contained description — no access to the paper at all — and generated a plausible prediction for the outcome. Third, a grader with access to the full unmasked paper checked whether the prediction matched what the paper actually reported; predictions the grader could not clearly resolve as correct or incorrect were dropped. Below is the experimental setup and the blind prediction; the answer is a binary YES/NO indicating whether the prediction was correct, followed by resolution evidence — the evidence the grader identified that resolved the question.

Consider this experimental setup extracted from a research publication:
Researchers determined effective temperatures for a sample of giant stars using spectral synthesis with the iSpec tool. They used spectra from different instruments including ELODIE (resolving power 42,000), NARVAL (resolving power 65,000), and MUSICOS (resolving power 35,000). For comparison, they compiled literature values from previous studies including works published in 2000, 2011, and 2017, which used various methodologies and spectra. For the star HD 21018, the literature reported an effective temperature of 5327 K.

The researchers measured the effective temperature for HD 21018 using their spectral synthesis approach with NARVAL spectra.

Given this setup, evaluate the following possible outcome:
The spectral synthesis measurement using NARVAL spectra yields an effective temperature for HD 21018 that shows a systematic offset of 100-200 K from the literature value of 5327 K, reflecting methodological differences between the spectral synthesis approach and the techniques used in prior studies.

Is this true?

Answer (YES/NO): NO